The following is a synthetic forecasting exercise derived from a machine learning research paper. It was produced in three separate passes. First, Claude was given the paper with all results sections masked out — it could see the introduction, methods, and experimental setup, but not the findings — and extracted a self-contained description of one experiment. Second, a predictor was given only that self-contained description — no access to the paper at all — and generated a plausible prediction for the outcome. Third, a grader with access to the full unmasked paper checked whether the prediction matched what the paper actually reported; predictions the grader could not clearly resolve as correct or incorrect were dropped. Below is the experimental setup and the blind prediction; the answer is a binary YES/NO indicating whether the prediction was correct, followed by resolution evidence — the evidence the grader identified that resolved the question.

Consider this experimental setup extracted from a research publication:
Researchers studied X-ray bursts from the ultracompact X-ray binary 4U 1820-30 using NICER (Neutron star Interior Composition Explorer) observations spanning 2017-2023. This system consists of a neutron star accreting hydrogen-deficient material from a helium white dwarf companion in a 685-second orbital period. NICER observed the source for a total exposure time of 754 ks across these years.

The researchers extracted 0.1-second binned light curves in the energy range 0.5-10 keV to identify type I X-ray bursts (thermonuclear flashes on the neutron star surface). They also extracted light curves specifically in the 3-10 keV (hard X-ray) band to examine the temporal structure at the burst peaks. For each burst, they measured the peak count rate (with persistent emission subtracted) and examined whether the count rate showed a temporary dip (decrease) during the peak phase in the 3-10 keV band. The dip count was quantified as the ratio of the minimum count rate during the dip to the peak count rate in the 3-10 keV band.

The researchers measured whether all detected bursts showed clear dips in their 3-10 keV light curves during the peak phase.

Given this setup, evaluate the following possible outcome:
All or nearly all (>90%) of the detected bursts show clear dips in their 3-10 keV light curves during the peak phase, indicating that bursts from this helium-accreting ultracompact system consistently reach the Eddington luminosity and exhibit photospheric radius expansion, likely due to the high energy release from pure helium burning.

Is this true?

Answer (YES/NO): YES